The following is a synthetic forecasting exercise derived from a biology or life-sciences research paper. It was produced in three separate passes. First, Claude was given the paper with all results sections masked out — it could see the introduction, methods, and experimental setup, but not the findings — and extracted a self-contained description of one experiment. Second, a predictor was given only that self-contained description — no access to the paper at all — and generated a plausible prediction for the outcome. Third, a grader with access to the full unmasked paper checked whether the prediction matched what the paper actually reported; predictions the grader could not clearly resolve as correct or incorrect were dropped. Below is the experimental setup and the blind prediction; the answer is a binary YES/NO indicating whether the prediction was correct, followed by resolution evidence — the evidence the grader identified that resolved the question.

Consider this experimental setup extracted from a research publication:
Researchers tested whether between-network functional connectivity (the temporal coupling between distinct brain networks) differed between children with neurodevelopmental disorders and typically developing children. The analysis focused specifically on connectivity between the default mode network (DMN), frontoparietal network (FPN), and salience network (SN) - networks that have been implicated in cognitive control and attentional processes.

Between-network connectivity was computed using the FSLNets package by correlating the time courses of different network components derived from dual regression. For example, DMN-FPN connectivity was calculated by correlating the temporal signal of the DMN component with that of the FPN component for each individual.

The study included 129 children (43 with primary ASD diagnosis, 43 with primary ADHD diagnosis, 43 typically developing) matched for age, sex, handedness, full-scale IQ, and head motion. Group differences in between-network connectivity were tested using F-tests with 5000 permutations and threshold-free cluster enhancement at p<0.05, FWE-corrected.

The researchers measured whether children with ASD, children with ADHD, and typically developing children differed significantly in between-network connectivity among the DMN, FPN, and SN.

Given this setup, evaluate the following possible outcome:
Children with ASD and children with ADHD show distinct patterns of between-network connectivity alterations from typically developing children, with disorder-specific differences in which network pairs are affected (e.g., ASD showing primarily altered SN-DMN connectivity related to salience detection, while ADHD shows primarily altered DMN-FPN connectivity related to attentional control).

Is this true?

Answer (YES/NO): NO